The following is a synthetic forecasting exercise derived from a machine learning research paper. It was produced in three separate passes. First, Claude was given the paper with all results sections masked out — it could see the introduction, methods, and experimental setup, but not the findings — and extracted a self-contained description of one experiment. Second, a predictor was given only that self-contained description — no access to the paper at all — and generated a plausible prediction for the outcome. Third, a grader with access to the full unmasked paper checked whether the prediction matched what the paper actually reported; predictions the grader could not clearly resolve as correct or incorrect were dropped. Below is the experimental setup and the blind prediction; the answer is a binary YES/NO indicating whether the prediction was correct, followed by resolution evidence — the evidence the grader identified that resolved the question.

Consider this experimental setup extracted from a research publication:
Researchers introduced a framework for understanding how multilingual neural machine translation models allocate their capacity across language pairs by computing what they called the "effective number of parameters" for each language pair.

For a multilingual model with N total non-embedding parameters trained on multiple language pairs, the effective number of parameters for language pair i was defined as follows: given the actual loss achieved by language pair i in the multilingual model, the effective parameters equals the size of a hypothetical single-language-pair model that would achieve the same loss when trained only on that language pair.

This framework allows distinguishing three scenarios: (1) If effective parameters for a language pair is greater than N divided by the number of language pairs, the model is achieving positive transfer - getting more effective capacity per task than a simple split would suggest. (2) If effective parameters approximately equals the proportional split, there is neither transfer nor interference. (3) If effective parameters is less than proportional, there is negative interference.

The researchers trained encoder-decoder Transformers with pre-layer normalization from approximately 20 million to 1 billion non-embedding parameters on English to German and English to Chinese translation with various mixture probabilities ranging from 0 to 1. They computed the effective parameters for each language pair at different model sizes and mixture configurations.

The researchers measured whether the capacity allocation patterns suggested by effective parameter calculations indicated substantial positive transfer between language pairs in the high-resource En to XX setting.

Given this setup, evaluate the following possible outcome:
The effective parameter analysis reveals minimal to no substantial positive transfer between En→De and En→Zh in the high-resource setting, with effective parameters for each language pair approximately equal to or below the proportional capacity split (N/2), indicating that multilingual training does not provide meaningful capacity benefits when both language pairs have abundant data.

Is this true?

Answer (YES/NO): YES